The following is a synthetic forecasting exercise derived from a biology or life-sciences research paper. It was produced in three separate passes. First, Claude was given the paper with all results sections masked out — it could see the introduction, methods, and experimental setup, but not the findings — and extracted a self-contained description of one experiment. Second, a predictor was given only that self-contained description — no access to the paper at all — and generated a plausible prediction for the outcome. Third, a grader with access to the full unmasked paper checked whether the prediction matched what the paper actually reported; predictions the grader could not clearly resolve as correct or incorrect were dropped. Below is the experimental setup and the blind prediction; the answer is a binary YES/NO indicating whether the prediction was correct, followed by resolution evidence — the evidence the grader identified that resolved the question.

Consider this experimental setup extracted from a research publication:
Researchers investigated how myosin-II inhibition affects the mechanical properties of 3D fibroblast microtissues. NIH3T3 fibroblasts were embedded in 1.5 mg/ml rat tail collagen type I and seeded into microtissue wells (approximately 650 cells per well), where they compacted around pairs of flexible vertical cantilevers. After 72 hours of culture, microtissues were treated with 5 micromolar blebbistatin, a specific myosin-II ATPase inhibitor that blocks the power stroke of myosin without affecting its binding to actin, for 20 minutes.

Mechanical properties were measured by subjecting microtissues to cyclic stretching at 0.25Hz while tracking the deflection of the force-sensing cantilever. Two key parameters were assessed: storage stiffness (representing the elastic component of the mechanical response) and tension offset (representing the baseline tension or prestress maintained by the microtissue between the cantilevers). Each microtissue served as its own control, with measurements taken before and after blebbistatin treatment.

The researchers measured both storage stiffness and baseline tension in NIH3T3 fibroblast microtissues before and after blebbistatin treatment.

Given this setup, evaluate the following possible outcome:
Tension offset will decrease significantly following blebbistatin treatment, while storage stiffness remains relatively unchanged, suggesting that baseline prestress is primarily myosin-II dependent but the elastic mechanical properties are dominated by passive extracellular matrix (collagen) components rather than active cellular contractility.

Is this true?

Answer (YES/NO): NO